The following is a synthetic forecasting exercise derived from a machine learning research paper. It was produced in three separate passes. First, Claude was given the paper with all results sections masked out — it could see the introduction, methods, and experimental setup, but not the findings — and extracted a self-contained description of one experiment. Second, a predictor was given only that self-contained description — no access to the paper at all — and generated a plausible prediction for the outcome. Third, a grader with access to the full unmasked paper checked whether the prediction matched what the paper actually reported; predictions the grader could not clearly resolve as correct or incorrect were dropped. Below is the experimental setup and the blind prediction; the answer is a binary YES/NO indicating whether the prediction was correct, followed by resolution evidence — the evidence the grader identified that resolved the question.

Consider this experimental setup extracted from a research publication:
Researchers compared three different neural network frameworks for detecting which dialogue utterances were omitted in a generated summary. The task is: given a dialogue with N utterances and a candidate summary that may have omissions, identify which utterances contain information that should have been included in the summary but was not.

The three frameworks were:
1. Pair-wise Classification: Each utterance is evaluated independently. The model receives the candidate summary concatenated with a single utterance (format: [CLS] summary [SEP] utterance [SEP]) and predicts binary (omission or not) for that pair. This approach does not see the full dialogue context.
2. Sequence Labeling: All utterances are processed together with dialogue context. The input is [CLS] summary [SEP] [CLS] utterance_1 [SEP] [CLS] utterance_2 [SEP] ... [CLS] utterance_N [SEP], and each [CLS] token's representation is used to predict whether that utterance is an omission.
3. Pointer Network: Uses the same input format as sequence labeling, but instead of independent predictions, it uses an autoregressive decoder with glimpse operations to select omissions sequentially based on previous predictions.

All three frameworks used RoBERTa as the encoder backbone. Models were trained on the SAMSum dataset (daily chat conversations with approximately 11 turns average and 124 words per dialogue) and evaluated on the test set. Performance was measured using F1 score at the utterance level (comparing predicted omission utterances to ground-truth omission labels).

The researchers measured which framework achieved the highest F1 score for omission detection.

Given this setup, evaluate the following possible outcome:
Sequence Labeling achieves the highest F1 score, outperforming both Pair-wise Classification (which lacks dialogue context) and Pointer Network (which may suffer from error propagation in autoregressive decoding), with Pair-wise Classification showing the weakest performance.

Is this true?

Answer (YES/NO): YES